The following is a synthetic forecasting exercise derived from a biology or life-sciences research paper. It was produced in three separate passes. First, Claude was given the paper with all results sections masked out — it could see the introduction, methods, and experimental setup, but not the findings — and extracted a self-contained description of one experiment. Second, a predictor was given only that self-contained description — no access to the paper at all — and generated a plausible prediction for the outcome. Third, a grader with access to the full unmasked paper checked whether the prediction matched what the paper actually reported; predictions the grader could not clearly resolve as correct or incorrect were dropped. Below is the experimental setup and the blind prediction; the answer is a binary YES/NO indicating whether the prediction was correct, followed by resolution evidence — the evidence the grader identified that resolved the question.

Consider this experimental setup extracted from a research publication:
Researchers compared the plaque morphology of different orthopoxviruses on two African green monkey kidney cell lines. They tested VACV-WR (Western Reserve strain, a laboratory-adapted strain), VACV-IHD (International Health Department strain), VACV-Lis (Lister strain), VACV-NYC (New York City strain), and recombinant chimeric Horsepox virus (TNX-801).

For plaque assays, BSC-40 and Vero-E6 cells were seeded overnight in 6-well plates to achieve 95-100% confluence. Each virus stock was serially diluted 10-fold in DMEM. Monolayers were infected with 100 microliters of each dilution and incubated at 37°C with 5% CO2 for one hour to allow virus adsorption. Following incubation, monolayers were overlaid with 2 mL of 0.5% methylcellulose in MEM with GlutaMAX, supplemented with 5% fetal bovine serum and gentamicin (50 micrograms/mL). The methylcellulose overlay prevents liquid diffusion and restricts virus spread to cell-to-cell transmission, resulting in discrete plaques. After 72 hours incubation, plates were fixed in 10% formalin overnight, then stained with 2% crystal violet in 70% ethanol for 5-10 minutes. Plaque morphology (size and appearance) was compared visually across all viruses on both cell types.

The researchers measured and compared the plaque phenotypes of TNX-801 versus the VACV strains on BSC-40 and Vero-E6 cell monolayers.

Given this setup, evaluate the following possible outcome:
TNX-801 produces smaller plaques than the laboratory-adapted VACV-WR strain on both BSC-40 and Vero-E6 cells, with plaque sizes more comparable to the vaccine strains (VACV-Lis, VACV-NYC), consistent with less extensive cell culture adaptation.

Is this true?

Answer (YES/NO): NO